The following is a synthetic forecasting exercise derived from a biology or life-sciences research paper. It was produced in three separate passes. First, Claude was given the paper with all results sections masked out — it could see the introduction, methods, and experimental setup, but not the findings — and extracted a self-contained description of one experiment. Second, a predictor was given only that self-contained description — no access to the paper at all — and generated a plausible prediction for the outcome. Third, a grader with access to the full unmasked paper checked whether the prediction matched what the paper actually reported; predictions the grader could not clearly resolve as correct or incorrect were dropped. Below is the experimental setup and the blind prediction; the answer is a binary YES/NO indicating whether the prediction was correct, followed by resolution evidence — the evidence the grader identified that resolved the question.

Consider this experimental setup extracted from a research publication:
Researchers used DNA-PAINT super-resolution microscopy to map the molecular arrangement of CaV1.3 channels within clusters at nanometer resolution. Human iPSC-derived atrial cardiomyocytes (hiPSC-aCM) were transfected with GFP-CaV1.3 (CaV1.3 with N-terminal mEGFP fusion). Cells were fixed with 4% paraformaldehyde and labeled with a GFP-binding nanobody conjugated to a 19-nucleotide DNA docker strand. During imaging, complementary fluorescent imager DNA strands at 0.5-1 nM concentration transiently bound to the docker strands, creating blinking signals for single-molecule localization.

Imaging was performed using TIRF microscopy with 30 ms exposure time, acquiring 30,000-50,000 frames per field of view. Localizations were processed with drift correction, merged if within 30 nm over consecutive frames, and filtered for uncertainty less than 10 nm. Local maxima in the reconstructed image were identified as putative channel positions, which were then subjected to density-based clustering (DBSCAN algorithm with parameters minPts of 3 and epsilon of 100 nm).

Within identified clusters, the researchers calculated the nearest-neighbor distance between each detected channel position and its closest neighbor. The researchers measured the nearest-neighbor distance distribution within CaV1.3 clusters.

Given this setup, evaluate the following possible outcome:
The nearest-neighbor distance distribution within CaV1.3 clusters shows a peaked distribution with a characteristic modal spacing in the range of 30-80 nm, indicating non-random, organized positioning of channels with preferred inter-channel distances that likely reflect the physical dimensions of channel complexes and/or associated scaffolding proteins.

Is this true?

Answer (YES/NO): NO